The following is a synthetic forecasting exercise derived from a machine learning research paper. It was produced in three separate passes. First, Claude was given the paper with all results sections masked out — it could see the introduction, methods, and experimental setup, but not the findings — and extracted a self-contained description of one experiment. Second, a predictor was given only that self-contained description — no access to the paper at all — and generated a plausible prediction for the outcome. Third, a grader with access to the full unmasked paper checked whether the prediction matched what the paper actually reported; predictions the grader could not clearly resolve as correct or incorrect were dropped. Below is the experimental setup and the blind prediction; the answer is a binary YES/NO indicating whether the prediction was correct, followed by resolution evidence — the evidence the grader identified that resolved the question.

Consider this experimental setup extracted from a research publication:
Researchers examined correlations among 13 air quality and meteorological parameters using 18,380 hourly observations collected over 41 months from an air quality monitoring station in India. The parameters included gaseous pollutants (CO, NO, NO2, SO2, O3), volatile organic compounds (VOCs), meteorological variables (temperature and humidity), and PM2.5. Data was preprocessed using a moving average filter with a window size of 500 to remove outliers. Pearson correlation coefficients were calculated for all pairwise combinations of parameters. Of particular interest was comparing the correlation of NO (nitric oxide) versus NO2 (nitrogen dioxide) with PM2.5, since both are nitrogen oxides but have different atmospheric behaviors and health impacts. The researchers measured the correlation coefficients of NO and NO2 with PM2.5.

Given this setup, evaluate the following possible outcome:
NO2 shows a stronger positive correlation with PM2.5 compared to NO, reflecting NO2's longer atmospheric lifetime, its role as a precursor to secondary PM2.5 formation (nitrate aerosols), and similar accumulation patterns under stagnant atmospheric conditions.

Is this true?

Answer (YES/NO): NO